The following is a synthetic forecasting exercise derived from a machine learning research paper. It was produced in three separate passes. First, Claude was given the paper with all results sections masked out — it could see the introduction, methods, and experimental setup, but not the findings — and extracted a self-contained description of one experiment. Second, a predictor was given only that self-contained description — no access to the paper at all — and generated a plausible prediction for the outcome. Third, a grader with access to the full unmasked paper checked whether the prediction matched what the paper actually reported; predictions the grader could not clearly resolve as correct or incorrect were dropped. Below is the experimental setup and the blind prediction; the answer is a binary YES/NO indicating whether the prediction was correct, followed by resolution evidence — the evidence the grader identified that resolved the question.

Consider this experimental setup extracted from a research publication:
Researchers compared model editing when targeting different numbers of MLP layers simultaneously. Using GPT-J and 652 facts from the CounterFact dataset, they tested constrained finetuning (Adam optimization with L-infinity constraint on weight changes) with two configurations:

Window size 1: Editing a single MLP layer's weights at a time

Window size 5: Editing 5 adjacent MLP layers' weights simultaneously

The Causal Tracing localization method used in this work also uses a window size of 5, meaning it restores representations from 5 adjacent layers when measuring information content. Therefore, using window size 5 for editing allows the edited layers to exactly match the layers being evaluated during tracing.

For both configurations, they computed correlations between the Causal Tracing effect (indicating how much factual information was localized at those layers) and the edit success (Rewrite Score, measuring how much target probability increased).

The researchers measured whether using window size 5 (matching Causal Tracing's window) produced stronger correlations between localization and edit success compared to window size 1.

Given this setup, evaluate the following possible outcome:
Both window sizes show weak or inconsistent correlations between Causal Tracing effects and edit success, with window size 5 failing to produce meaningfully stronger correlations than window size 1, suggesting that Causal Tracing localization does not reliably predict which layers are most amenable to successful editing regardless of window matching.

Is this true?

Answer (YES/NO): YES